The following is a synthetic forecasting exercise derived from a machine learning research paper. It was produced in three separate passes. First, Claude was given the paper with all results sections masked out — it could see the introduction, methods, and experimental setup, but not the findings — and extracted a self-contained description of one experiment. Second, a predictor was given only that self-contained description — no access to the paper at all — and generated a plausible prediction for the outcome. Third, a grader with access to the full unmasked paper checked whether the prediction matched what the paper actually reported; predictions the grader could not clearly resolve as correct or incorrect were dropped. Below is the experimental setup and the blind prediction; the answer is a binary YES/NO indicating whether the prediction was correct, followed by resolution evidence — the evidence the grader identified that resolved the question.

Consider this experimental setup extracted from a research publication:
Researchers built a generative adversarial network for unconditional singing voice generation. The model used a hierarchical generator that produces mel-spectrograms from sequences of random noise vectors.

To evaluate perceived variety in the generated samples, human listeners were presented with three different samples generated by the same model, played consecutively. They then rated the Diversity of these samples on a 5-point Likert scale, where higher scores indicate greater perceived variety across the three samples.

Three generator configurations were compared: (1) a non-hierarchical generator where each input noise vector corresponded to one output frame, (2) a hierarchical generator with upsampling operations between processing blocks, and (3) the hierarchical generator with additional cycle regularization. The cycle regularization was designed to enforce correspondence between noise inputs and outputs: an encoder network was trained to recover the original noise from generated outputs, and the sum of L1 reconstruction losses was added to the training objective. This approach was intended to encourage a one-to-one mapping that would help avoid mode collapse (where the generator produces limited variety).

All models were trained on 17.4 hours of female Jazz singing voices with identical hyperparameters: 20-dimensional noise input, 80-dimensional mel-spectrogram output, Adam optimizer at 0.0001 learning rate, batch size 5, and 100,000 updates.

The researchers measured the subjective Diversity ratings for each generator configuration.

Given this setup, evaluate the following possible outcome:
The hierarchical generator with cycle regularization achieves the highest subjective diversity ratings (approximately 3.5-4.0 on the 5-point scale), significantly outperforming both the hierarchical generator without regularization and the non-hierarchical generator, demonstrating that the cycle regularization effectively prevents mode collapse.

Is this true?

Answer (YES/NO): NO